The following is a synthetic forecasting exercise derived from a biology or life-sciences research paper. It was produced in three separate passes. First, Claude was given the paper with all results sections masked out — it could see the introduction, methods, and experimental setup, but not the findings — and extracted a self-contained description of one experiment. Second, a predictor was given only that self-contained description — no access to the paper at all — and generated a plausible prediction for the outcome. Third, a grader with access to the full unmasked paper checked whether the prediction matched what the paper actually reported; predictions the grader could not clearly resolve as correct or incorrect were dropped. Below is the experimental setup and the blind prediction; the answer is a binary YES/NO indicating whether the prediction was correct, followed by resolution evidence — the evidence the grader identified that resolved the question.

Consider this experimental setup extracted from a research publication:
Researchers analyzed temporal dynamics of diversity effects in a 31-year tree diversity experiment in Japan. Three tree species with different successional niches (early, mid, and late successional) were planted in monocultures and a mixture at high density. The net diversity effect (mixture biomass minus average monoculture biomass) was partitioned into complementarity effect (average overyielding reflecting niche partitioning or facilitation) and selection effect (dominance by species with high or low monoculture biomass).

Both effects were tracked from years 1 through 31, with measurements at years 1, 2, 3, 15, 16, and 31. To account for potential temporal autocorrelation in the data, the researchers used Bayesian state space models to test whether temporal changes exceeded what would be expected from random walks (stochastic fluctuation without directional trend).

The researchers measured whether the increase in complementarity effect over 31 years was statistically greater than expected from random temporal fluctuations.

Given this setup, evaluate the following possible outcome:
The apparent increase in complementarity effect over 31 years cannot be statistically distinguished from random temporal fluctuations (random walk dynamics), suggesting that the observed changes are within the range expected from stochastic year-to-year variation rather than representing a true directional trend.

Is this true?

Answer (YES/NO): NO